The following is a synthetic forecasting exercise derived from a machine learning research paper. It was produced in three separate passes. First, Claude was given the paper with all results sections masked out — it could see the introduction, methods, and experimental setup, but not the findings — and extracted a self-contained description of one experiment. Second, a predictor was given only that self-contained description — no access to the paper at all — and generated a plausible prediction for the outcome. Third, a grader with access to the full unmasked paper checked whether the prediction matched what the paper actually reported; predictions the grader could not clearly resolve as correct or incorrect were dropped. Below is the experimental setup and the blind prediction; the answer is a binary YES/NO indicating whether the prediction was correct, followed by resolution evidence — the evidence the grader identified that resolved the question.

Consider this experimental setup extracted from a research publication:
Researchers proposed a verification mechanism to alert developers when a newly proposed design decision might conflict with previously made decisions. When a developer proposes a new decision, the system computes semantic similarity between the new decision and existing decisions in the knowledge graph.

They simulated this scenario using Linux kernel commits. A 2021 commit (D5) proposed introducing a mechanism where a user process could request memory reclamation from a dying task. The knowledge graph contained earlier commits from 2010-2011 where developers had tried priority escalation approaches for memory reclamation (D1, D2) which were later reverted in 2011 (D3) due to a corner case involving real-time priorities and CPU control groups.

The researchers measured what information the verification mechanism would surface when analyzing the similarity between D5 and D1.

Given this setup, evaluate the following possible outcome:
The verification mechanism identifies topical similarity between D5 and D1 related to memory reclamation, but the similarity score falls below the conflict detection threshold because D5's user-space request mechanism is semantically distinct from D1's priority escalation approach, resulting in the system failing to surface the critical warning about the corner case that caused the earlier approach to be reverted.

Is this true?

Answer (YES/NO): NO